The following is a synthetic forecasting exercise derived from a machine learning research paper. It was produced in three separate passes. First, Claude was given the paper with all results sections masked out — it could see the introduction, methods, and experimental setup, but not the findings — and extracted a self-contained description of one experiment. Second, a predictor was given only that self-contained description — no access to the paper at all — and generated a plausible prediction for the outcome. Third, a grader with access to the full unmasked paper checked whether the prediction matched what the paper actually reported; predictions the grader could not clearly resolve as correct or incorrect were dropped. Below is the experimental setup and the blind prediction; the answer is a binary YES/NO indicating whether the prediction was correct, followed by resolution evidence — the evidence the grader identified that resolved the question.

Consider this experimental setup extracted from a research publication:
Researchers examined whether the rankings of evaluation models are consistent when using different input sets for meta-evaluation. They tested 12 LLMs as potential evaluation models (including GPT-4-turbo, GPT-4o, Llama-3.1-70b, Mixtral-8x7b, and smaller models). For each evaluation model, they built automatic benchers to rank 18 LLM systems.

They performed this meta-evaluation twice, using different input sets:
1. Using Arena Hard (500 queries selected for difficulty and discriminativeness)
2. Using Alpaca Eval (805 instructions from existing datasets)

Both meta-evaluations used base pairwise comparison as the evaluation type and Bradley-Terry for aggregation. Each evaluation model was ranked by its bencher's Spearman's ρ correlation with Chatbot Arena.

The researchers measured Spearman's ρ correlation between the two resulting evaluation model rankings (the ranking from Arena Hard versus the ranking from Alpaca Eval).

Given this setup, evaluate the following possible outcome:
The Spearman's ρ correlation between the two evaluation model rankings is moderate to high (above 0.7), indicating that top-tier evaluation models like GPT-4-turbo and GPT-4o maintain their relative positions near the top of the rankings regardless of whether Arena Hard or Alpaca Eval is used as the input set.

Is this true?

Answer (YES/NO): YES